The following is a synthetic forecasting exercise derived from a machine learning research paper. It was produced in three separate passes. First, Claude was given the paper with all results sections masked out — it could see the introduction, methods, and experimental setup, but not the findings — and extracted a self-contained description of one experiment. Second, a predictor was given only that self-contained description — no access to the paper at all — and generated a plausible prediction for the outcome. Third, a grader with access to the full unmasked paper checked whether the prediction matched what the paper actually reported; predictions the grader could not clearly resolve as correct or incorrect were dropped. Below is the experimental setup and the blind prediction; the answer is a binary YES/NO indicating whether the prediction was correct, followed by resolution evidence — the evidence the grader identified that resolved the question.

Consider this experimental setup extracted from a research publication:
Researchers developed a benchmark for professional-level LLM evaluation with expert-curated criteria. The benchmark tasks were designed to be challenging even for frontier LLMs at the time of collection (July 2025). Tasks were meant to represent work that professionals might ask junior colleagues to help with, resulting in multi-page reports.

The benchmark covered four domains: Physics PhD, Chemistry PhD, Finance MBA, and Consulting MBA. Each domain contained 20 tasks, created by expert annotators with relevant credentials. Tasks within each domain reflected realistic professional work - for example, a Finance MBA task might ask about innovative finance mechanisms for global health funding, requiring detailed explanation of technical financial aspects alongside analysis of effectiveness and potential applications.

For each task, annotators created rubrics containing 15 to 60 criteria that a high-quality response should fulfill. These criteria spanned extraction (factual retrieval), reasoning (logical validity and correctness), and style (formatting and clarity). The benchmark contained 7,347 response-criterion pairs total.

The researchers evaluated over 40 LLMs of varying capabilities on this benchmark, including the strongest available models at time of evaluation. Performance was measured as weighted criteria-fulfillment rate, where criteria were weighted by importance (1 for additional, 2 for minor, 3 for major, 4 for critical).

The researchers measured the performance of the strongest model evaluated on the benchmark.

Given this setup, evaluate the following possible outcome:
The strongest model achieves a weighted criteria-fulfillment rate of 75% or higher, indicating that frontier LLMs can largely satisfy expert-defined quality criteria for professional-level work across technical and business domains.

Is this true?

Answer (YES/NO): NO